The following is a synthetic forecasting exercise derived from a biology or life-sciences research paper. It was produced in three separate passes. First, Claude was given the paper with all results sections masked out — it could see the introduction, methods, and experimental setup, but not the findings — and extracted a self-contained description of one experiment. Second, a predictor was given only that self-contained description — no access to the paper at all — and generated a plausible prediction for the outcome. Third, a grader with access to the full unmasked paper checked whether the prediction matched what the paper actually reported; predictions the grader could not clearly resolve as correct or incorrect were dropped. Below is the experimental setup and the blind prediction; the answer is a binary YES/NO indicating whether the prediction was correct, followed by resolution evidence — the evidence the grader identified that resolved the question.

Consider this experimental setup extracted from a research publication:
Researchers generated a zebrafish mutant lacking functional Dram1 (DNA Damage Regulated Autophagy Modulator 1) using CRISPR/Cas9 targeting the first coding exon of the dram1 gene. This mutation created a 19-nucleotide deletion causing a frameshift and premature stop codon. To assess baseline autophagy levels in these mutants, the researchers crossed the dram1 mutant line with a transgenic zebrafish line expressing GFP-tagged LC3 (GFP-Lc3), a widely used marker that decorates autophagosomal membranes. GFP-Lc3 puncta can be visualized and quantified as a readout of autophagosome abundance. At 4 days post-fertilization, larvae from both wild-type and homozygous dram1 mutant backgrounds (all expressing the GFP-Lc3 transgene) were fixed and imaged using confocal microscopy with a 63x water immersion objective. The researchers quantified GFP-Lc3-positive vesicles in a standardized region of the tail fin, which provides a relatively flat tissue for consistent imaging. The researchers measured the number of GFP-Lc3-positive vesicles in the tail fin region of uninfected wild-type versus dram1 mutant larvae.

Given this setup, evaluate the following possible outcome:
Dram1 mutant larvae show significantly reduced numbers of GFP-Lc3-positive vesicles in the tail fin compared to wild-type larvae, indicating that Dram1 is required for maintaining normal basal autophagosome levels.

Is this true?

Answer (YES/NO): NO